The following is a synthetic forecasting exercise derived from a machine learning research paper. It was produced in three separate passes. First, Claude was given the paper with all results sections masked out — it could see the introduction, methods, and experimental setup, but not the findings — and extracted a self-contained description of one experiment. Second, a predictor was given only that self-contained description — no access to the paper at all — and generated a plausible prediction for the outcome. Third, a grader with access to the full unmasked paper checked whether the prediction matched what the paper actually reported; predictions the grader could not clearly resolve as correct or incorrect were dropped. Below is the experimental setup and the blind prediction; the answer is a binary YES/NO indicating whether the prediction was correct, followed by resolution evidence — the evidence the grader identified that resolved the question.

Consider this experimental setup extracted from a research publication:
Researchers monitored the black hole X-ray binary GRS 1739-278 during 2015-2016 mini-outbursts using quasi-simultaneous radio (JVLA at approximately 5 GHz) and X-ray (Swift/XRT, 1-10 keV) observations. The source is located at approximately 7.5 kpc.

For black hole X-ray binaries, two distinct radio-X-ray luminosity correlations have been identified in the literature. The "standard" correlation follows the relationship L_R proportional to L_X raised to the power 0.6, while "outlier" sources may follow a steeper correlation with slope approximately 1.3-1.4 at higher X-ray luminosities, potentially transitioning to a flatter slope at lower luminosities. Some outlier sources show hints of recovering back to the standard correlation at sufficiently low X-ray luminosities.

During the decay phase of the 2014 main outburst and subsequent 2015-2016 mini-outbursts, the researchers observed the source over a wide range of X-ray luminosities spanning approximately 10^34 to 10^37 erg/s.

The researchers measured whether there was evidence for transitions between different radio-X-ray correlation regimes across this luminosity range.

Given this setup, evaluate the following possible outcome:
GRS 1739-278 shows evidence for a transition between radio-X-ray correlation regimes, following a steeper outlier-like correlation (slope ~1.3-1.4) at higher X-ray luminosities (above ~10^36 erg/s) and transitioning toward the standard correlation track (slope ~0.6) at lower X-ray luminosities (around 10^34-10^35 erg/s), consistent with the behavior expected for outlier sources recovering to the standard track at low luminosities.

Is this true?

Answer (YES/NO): NO